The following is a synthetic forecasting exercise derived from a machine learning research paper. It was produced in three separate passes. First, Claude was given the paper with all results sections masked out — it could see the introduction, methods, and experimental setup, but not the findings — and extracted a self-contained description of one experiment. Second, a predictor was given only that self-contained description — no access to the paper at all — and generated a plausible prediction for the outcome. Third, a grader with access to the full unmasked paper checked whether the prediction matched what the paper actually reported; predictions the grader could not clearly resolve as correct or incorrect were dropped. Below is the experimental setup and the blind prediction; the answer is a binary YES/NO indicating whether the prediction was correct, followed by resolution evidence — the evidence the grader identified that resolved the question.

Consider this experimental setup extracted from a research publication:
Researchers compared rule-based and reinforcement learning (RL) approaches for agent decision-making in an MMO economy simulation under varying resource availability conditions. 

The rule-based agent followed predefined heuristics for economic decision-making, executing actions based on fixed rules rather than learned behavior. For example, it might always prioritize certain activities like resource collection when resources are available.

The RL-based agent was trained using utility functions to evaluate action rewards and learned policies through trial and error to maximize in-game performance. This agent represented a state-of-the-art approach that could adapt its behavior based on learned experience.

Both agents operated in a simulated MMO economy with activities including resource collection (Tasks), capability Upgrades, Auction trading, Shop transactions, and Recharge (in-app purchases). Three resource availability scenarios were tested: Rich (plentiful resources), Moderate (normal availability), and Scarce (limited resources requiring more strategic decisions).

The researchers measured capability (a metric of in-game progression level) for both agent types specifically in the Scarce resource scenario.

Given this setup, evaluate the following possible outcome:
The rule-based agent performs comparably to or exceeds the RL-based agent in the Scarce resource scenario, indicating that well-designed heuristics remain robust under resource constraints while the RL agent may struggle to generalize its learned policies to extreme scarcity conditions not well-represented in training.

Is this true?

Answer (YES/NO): YES